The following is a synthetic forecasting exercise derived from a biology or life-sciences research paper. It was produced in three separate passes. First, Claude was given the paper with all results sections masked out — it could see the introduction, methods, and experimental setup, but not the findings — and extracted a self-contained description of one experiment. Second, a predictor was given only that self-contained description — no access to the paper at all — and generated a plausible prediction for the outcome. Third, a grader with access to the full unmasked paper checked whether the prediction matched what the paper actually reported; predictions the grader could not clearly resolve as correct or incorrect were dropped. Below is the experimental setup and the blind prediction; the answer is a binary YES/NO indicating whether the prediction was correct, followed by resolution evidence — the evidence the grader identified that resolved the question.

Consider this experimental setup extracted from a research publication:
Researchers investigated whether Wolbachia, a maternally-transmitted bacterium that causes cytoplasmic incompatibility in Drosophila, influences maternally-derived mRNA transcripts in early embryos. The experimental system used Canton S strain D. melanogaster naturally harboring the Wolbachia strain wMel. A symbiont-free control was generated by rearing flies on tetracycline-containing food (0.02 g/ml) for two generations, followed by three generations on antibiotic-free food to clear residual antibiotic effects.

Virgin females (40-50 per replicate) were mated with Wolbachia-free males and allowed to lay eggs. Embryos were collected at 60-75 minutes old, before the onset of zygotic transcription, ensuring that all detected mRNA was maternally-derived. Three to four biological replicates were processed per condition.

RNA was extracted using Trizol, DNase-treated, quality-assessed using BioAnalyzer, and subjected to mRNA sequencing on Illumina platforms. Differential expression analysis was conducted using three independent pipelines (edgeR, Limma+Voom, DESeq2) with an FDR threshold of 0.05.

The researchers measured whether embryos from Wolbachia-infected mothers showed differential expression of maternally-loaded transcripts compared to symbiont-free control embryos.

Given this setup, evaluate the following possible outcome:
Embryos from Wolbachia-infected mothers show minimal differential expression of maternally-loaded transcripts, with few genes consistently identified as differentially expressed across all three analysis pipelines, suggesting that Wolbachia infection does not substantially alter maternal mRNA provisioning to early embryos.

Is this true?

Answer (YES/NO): NO